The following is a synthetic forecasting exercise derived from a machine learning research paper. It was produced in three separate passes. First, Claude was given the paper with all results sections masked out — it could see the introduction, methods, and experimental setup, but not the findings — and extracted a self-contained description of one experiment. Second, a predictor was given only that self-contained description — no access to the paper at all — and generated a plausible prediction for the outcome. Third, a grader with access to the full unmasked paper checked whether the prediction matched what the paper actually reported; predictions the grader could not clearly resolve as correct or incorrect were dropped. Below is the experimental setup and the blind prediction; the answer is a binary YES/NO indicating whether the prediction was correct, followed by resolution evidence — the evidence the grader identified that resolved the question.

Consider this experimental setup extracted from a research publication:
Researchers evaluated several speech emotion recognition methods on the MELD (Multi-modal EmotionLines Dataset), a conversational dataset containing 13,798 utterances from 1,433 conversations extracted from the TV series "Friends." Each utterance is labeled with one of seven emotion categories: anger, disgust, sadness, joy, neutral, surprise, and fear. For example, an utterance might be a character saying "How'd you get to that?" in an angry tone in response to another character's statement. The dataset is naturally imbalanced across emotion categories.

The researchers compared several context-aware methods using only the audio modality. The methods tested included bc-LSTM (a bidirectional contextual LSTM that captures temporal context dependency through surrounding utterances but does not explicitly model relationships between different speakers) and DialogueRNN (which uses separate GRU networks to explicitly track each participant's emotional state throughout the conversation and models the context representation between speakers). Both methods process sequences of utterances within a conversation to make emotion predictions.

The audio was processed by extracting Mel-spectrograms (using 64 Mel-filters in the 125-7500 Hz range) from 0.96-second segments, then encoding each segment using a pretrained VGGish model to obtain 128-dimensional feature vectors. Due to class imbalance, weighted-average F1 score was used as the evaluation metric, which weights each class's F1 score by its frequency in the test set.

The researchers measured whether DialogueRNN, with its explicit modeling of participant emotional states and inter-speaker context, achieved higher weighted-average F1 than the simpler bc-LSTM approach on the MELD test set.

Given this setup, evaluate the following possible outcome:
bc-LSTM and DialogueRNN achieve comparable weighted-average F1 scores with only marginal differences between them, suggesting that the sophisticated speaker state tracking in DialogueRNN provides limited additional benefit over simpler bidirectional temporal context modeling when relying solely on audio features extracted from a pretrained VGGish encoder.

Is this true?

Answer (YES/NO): NO